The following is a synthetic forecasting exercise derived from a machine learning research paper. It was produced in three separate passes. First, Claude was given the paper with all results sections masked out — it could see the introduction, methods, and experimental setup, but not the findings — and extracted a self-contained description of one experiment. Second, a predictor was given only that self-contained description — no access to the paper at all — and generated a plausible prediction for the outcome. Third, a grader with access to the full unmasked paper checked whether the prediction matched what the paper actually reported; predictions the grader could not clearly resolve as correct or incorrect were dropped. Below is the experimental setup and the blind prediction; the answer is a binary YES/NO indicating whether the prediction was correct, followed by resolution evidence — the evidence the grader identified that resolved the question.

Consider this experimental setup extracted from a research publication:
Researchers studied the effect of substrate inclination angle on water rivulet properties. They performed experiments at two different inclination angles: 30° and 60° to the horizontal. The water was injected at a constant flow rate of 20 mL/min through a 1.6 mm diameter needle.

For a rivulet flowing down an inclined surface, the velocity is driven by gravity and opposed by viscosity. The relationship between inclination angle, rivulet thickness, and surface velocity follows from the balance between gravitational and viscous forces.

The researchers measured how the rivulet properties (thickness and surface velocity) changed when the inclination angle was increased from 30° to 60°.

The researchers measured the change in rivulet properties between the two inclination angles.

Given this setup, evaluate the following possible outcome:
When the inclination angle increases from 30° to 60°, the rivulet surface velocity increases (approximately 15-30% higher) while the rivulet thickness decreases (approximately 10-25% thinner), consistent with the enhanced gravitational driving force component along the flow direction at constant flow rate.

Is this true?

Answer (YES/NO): NO